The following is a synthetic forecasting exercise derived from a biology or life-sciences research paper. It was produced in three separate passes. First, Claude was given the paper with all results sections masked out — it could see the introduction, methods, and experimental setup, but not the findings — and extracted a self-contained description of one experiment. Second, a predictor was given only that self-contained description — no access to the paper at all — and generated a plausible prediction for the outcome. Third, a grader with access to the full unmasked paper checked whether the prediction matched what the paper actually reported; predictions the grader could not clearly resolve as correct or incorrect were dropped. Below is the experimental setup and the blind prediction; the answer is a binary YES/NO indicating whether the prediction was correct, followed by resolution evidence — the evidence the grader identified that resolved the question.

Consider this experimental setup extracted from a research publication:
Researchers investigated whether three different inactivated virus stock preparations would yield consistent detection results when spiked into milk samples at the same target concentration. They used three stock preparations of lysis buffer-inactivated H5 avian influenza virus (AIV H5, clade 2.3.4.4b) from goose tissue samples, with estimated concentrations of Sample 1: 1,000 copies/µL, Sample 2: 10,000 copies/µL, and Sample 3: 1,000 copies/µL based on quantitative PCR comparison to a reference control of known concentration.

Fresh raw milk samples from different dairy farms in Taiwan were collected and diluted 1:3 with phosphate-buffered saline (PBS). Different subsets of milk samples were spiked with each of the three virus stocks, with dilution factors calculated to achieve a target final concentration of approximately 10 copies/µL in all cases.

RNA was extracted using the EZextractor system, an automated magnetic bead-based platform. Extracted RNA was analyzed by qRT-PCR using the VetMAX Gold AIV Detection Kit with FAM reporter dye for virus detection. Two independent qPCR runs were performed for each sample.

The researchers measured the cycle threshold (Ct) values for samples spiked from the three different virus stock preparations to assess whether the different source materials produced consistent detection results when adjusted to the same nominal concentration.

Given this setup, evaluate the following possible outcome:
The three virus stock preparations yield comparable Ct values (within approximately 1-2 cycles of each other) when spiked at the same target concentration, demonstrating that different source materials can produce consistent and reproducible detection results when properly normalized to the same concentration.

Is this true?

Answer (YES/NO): YES